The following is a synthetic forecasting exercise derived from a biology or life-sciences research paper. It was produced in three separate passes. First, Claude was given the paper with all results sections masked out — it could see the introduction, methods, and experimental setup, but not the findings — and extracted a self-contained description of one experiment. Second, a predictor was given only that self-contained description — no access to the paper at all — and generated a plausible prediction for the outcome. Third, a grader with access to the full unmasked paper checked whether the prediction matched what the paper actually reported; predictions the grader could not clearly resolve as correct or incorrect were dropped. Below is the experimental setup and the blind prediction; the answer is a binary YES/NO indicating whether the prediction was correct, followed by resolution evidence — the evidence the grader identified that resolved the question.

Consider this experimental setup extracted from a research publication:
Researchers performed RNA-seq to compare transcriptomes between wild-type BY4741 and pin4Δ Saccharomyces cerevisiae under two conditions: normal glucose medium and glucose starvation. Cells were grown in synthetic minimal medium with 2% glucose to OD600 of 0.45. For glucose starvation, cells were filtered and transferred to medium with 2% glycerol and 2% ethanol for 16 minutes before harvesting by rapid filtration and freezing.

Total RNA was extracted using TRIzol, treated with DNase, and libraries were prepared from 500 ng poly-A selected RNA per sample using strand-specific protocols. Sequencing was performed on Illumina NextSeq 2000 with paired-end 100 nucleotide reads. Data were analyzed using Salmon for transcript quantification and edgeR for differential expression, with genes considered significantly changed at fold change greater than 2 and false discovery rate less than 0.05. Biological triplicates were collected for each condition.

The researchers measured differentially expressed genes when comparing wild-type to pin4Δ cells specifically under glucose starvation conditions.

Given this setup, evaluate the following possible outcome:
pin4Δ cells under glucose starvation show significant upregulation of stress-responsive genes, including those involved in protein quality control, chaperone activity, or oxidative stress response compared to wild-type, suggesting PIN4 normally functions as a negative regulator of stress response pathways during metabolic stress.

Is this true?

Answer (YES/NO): NO